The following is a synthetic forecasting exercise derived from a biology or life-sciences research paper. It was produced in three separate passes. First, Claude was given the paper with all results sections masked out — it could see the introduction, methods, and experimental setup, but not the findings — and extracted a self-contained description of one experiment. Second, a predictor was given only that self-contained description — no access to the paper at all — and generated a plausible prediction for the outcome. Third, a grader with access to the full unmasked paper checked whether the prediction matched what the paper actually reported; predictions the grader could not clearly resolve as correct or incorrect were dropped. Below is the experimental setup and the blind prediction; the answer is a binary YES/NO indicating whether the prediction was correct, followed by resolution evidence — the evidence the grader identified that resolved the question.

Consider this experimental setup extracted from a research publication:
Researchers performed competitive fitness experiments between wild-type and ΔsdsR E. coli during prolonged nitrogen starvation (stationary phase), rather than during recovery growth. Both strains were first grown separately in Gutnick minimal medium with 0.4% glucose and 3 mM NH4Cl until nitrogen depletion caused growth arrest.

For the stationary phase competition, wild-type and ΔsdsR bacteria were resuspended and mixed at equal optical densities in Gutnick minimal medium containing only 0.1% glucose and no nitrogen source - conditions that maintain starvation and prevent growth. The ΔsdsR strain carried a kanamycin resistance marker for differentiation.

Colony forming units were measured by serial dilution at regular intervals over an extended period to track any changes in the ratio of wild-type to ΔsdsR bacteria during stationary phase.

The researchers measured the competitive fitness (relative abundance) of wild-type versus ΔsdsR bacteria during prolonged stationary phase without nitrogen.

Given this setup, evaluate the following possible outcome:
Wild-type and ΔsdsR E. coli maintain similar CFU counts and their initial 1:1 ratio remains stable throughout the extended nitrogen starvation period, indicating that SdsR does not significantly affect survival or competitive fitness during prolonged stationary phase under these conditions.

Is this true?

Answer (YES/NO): YES